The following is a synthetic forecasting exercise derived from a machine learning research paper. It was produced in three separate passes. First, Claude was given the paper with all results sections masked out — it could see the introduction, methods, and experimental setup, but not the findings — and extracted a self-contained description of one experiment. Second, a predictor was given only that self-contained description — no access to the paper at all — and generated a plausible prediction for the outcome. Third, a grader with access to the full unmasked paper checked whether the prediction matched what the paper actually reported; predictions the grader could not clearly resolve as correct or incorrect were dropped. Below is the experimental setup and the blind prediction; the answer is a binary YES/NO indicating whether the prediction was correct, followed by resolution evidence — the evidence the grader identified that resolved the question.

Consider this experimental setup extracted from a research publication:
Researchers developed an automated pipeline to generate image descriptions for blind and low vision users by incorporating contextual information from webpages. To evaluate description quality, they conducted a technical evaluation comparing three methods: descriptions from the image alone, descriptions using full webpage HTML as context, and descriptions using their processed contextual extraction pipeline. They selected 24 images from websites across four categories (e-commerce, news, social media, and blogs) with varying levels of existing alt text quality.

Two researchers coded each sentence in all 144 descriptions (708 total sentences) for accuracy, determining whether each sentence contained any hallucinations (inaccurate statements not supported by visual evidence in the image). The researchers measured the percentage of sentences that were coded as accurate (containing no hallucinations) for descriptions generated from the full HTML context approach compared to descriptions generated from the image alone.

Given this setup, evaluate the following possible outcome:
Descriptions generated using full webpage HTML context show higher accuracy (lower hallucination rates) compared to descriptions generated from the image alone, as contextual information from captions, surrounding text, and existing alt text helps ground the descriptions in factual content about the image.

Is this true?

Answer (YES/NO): NO